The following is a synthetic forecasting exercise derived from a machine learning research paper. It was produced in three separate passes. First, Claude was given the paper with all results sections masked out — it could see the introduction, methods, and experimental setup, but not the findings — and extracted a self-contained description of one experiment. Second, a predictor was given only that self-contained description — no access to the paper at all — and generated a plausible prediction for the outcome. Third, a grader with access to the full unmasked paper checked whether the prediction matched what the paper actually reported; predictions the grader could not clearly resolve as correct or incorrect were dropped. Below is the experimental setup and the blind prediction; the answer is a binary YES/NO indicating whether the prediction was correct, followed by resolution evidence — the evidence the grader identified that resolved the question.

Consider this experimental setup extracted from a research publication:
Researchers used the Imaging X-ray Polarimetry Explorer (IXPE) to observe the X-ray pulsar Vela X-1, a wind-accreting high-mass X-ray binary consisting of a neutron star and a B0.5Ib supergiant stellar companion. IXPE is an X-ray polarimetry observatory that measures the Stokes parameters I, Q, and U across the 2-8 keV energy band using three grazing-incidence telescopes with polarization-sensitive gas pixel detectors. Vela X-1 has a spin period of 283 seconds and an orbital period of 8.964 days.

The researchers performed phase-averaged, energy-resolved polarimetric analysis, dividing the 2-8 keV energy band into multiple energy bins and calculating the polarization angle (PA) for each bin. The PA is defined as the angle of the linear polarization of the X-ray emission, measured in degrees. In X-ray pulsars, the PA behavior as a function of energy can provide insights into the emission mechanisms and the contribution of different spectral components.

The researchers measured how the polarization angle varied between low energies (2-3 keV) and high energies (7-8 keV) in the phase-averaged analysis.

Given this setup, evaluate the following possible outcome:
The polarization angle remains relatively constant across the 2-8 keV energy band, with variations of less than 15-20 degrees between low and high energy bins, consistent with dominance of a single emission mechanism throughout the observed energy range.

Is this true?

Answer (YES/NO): NO